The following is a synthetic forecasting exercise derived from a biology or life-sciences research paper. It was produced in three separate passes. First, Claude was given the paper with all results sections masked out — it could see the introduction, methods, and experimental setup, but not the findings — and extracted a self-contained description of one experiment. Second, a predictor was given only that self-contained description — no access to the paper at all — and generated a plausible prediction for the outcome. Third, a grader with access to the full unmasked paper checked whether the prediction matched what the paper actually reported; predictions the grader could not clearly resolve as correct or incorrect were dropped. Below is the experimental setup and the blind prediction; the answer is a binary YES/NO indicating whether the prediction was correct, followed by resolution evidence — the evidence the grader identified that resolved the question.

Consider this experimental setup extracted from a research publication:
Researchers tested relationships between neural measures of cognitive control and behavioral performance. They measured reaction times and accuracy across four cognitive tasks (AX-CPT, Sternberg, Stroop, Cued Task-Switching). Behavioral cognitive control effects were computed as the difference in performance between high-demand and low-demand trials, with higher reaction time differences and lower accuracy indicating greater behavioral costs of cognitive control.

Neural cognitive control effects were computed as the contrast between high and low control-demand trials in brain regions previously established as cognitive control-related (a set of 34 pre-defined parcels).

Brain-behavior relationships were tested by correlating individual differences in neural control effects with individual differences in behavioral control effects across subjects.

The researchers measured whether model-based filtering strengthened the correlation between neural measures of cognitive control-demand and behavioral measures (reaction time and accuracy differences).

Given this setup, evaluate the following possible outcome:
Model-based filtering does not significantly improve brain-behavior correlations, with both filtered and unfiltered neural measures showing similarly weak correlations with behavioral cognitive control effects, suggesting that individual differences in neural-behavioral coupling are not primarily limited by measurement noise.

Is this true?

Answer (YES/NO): NO